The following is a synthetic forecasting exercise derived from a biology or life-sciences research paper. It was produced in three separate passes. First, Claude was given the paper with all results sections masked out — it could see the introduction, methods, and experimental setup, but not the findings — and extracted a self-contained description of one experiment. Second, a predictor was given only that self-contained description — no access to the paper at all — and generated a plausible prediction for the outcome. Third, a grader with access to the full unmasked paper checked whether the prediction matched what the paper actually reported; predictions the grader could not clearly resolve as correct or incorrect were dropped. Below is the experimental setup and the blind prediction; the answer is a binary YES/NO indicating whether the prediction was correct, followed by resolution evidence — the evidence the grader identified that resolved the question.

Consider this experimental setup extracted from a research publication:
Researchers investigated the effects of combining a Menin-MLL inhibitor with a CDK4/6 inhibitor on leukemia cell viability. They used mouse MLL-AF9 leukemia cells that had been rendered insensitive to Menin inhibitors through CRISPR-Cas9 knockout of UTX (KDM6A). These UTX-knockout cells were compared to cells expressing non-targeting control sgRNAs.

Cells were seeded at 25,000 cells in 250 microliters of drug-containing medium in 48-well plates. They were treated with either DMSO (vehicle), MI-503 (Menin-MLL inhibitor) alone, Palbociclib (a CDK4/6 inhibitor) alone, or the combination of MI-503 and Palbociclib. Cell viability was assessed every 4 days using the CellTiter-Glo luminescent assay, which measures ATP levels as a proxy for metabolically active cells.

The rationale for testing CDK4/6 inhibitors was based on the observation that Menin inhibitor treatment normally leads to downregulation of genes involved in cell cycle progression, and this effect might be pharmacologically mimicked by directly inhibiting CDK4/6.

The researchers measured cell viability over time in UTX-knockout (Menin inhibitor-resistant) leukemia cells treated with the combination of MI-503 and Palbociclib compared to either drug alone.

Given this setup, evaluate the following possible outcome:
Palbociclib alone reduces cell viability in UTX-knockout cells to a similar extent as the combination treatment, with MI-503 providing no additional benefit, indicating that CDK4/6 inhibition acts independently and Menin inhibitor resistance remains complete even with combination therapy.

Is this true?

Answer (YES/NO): NO